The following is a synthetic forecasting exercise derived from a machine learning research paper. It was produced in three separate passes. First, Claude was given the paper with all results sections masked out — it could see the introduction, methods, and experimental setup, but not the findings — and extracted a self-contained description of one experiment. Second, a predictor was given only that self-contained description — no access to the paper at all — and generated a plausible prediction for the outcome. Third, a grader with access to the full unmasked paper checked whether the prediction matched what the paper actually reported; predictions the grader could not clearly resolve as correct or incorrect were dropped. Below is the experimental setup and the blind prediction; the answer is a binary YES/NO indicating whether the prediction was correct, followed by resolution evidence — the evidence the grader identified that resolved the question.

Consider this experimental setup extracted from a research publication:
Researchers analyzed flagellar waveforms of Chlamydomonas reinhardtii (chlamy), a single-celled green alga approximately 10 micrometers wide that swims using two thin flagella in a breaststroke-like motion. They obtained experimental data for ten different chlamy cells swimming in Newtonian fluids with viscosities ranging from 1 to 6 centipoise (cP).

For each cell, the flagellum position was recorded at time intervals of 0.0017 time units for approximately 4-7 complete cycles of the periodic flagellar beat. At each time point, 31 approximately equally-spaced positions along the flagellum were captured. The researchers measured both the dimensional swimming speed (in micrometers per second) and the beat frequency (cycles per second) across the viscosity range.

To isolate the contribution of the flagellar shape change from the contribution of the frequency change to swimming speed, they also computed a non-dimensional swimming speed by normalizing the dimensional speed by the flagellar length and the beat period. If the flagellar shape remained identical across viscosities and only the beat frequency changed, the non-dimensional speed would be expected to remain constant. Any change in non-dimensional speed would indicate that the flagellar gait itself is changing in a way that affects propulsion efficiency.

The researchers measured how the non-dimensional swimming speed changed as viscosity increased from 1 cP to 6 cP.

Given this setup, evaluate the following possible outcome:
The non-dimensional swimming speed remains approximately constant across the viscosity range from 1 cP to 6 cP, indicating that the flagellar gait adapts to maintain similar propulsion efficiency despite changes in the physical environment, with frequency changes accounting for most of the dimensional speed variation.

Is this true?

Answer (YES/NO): NO